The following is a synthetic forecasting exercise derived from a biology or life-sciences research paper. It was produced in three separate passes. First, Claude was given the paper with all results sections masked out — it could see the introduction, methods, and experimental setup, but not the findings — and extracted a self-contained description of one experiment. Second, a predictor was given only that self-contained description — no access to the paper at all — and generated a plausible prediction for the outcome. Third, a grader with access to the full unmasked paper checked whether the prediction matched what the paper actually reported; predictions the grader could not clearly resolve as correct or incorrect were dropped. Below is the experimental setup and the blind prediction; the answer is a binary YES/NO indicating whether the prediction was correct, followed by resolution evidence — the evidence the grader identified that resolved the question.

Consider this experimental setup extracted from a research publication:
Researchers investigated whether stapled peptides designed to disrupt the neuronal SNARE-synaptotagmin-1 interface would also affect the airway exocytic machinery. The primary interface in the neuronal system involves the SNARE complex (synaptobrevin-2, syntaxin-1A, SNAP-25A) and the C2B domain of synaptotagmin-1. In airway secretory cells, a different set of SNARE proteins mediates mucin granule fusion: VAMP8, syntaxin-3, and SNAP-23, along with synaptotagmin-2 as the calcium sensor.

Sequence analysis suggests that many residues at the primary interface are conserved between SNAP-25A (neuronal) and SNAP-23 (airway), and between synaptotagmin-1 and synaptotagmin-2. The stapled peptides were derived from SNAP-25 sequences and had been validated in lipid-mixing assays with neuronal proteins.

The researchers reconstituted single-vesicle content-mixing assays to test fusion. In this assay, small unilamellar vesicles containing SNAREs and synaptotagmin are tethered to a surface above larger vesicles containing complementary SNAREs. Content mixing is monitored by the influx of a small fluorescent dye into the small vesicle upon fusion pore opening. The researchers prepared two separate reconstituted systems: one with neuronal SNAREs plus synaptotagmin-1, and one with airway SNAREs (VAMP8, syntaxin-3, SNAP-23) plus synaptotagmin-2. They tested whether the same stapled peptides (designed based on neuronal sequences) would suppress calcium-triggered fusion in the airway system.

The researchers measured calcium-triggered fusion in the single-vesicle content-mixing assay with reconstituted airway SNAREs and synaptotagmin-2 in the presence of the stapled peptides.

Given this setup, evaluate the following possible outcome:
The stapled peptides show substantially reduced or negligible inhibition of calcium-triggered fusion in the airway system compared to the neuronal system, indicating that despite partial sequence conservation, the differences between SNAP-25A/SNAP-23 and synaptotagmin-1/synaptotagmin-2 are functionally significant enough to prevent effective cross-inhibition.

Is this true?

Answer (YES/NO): NO